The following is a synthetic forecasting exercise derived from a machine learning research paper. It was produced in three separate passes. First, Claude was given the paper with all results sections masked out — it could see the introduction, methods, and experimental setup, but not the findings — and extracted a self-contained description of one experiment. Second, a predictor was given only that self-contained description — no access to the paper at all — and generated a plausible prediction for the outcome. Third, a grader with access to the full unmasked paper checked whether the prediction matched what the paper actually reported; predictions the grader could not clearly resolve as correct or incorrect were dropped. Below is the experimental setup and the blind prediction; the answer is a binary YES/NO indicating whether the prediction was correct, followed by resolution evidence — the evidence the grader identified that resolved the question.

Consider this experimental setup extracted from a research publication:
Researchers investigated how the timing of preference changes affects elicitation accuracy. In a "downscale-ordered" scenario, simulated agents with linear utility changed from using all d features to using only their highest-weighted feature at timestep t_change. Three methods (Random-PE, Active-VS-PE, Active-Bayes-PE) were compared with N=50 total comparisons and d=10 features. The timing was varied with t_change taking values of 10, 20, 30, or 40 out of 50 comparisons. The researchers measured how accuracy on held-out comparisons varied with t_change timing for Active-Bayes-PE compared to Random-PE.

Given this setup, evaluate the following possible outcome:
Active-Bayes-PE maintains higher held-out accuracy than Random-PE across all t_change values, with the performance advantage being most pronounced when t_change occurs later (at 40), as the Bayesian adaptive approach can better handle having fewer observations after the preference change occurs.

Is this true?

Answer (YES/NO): NO